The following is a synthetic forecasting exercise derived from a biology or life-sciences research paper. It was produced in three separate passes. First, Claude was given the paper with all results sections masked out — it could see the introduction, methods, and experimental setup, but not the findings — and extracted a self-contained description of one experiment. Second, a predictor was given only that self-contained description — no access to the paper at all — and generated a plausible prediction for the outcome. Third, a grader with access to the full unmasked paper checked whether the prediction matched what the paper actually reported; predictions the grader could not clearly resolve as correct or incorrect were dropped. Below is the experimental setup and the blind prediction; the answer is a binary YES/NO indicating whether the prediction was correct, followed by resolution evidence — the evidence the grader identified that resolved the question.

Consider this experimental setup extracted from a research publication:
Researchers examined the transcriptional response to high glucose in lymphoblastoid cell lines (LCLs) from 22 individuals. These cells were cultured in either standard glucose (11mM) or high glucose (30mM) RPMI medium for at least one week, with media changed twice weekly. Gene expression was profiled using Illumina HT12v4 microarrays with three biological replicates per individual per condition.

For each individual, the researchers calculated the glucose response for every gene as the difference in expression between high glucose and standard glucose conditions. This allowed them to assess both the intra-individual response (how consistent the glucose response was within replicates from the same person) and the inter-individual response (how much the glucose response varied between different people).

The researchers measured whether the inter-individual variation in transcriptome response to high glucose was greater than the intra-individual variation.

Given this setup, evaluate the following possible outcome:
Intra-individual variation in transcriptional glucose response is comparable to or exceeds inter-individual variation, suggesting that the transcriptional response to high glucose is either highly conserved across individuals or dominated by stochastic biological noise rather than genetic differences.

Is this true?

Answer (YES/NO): NO